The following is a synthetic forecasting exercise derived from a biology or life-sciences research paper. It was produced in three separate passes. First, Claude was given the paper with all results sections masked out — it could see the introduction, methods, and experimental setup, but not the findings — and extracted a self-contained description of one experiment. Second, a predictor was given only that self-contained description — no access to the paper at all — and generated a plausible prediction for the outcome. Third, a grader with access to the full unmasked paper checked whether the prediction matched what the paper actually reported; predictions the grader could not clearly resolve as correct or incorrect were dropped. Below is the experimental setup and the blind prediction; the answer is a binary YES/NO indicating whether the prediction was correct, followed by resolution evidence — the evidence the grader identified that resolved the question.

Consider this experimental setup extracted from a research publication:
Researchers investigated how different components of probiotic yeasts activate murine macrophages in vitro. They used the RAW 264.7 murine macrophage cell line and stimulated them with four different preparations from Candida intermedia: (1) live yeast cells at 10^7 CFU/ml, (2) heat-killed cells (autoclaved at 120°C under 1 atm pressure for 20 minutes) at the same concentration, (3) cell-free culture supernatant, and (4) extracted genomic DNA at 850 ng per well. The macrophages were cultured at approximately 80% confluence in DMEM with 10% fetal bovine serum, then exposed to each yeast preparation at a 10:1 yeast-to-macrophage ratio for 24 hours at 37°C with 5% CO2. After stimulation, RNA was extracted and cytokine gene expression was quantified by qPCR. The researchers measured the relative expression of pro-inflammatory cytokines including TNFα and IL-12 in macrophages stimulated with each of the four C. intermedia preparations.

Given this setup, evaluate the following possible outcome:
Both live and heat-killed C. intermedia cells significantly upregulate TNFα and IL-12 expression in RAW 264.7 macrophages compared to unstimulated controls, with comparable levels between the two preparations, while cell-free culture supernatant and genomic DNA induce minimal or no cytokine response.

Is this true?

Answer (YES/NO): NO